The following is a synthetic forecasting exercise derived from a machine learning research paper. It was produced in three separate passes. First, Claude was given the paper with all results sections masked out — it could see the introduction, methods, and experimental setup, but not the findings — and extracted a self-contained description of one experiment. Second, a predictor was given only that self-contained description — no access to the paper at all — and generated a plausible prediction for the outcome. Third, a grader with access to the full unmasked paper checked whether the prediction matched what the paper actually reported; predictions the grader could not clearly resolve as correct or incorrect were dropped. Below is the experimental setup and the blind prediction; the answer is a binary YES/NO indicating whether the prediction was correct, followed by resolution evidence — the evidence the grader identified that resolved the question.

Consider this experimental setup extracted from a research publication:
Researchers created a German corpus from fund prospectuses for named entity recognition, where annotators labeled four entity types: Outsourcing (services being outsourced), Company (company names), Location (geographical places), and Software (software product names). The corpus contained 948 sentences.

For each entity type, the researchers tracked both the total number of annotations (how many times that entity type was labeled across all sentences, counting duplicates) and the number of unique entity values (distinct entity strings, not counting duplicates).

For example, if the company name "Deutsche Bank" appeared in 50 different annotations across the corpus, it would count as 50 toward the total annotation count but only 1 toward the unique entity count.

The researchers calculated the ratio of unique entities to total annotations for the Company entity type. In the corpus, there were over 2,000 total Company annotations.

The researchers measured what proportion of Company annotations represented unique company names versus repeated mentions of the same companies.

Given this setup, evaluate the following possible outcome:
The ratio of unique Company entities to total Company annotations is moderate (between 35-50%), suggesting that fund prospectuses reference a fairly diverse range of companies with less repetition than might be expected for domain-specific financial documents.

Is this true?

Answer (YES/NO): NO